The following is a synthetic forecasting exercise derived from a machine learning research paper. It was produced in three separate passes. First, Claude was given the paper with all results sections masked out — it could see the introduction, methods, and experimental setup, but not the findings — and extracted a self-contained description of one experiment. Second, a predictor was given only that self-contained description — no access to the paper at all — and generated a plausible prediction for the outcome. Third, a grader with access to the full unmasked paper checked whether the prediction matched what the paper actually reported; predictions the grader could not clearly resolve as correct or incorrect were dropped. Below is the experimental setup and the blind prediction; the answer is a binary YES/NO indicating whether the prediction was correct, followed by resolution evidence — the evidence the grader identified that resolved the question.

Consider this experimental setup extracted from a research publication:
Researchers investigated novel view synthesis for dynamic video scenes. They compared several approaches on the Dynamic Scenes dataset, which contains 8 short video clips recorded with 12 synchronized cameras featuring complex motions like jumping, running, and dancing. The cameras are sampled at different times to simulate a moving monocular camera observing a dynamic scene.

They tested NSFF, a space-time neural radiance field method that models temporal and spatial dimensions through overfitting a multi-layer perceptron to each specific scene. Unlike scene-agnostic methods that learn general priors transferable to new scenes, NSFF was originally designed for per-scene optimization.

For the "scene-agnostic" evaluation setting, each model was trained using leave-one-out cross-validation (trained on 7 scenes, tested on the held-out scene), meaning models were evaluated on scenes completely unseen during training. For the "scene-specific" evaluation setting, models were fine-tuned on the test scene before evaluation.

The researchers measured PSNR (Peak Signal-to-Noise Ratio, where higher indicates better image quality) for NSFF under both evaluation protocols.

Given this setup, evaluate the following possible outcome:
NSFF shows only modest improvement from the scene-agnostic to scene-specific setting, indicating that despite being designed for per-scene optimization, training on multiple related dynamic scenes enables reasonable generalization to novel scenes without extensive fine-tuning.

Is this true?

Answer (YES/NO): NO